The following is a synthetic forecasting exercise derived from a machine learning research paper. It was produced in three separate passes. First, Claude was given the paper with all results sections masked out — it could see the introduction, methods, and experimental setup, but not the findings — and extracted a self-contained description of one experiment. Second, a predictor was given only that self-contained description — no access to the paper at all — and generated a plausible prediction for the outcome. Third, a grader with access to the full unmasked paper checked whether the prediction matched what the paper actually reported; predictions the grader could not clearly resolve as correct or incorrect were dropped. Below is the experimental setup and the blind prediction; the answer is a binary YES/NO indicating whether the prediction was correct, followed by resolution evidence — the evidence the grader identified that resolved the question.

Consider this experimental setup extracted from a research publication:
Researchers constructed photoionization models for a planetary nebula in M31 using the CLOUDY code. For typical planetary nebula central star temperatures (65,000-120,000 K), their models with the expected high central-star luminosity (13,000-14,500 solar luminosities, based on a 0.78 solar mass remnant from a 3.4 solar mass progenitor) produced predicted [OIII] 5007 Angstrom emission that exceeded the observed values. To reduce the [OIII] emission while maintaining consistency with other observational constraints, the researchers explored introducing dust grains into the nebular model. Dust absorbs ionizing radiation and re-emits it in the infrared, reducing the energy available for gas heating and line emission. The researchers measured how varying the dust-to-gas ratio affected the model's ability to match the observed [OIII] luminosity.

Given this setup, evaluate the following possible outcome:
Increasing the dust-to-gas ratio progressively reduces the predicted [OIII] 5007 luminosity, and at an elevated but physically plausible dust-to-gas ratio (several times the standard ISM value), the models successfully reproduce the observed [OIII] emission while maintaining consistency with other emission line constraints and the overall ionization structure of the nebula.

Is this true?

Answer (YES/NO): NO